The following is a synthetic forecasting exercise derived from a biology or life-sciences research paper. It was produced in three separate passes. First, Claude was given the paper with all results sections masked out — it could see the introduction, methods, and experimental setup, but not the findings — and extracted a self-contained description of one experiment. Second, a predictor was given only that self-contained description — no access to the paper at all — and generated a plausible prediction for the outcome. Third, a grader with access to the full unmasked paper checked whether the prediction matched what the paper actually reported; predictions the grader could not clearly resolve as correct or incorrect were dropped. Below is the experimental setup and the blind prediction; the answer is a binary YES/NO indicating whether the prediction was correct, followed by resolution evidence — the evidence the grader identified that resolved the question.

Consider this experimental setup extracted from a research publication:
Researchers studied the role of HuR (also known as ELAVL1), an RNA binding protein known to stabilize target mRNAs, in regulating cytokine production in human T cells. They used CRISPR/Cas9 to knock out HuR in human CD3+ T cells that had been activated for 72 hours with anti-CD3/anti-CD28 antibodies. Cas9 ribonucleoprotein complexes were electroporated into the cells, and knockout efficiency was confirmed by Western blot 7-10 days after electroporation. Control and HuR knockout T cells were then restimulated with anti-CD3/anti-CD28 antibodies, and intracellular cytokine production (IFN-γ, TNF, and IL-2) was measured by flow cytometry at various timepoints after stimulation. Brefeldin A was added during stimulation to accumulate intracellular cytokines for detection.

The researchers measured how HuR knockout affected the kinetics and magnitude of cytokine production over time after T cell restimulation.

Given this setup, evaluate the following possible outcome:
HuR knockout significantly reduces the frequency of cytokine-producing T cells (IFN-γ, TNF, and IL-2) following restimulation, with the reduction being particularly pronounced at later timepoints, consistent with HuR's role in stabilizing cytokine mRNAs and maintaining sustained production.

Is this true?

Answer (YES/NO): NO